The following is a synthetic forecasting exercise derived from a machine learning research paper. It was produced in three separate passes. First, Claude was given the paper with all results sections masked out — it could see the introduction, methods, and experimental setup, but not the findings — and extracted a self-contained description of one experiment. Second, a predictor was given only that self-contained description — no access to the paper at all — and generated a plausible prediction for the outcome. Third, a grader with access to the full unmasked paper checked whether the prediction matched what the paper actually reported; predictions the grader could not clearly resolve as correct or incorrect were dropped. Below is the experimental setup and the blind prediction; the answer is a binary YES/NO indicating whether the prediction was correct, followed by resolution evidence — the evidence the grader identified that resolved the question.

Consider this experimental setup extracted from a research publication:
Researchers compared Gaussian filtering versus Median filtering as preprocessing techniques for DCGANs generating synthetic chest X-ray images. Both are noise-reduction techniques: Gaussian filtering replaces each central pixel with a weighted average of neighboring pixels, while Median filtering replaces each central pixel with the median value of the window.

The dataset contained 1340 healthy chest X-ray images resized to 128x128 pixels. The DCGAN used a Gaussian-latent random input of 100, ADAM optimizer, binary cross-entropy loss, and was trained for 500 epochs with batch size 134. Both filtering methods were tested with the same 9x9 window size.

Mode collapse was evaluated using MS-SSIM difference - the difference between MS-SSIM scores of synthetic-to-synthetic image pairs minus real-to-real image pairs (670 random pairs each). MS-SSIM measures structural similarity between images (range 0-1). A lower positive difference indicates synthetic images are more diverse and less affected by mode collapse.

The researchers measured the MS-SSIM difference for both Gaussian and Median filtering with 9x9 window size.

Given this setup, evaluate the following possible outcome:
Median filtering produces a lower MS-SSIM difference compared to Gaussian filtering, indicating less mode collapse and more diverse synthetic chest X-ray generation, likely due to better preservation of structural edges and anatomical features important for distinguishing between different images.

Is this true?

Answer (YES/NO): NO